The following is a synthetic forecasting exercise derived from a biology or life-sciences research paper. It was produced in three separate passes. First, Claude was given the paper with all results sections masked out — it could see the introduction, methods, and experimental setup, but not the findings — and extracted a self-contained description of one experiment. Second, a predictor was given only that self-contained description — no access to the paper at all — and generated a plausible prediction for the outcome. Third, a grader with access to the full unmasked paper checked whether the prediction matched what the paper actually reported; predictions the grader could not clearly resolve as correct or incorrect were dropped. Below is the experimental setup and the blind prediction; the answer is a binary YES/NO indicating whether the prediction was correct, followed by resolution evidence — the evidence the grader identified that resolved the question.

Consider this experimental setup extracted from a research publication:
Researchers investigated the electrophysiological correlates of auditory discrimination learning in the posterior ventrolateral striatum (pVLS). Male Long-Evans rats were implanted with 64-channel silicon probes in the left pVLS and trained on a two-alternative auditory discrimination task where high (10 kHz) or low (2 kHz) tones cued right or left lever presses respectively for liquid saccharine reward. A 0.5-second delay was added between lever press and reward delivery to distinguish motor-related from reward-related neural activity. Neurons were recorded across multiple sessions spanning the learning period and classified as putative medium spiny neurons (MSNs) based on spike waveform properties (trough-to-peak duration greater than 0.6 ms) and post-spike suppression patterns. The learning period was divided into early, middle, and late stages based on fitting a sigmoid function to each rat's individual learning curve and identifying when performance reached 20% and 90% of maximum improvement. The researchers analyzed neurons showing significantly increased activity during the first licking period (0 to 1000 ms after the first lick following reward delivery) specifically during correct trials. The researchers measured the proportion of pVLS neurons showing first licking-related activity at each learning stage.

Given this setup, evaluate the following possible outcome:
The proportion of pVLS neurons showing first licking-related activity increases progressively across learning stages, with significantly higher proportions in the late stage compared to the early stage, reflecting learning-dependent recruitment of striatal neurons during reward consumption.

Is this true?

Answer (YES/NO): NO